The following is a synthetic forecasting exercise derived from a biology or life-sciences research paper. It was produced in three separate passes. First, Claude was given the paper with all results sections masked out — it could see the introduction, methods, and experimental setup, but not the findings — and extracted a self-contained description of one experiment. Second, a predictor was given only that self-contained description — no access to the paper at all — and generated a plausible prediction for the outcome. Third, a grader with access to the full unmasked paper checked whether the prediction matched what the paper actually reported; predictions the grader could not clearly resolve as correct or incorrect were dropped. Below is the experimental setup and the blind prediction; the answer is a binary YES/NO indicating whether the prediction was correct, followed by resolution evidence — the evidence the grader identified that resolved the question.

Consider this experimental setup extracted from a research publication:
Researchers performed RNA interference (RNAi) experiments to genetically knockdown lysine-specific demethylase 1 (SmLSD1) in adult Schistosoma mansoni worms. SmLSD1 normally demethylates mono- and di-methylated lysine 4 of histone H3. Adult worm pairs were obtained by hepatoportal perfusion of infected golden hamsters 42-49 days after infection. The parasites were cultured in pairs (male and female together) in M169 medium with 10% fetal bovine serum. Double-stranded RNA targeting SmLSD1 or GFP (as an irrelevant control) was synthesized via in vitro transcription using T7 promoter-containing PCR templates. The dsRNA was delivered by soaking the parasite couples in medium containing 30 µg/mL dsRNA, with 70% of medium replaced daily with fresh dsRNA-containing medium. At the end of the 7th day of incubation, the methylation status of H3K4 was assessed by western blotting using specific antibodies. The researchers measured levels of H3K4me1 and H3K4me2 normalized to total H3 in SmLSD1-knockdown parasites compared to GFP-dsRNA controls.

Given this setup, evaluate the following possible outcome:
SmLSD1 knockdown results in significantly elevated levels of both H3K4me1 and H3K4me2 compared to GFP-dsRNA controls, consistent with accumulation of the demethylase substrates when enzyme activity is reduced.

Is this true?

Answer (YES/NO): YES